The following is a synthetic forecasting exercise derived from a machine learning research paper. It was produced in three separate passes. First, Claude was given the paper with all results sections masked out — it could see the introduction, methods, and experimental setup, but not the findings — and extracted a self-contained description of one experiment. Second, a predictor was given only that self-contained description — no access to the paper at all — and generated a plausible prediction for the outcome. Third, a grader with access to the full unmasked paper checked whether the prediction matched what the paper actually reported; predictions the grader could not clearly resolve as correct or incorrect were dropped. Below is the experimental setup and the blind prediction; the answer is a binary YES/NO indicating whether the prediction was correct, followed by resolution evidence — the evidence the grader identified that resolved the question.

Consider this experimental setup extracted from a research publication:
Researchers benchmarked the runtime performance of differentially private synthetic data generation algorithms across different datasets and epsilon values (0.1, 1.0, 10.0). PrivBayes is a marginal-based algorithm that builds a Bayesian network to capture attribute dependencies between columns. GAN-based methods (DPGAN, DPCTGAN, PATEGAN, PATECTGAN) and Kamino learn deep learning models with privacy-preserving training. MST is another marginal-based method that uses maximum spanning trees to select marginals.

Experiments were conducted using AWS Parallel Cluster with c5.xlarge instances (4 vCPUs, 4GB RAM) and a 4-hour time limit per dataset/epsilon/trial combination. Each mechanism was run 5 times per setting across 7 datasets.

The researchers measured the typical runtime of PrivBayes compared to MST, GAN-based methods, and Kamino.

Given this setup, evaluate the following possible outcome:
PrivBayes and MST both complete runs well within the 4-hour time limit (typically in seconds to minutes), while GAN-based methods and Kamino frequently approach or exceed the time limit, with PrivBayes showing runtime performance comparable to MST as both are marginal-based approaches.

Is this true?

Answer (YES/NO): NO